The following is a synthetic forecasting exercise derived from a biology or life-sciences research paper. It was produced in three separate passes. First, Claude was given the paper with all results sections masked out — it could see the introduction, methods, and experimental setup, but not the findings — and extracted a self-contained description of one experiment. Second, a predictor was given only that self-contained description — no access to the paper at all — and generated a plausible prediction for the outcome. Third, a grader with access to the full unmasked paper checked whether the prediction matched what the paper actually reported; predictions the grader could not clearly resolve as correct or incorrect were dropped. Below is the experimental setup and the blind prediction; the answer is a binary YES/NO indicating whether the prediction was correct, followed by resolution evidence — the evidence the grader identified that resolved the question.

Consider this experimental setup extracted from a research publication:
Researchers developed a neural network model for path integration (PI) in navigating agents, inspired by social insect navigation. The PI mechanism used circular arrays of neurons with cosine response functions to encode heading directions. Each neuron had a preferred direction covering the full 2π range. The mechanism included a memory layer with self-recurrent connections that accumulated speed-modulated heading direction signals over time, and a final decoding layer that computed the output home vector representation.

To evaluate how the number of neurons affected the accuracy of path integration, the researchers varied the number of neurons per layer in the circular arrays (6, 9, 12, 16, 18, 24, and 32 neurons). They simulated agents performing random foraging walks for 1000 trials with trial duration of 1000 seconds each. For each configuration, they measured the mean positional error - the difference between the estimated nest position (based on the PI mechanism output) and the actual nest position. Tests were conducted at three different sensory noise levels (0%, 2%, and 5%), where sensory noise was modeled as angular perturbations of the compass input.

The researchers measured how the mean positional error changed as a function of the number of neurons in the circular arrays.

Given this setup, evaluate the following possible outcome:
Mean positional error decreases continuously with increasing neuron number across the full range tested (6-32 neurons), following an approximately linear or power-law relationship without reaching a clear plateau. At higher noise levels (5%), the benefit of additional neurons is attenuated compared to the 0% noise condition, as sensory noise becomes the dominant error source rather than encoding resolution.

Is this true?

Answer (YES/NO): NO